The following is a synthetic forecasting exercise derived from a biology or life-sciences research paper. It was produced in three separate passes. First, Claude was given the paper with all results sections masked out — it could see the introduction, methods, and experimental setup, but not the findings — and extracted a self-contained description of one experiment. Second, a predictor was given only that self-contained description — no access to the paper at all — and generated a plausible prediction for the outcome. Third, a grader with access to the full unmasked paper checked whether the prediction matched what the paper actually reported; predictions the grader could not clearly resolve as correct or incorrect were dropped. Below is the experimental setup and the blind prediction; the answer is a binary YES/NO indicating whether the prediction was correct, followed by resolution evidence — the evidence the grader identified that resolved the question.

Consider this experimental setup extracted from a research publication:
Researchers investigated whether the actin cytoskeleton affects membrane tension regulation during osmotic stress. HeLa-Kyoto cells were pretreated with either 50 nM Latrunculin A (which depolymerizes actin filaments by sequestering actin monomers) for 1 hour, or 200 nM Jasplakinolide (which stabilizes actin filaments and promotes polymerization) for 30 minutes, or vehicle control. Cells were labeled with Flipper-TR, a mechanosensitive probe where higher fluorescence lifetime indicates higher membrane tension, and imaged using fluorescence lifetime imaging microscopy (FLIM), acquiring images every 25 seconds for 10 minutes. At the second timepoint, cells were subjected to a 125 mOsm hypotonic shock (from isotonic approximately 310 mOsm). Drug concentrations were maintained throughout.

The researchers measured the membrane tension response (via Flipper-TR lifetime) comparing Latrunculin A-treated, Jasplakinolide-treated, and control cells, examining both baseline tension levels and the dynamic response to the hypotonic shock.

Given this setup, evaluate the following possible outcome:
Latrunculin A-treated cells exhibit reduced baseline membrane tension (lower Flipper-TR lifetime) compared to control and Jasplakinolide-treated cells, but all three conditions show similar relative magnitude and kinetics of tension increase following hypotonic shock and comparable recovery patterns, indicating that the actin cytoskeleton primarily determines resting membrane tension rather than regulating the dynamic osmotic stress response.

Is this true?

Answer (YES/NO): NO